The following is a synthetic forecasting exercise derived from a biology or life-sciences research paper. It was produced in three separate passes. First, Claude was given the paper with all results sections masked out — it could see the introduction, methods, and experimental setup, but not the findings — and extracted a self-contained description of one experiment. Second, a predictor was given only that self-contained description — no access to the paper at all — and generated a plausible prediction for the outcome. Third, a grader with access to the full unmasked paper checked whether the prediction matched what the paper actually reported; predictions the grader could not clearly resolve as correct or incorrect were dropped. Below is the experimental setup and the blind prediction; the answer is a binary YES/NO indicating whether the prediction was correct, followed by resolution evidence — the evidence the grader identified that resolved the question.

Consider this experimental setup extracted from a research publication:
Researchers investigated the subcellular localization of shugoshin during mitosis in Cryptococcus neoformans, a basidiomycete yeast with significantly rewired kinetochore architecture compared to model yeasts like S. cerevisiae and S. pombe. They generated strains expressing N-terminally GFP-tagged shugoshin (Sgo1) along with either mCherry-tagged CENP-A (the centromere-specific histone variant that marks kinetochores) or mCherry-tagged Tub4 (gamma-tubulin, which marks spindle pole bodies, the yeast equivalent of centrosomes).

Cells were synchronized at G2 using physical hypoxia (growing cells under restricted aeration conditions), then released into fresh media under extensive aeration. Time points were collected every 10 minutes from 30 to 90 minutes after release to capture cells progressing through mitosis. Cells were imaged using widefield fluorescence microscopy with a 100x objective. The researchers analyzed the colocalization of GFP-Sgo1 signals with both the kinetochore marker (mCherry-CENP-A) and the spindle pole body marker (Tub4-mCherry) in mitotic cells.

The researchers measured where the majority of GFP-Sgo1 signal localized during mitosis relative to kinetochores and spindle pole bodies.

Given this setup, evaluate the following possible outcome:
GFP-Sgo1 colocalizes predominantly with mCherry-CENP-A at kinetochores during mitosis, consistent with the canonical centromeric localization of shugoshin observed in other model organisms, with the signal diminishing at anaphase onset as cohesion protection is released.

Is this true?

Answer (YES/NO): NO